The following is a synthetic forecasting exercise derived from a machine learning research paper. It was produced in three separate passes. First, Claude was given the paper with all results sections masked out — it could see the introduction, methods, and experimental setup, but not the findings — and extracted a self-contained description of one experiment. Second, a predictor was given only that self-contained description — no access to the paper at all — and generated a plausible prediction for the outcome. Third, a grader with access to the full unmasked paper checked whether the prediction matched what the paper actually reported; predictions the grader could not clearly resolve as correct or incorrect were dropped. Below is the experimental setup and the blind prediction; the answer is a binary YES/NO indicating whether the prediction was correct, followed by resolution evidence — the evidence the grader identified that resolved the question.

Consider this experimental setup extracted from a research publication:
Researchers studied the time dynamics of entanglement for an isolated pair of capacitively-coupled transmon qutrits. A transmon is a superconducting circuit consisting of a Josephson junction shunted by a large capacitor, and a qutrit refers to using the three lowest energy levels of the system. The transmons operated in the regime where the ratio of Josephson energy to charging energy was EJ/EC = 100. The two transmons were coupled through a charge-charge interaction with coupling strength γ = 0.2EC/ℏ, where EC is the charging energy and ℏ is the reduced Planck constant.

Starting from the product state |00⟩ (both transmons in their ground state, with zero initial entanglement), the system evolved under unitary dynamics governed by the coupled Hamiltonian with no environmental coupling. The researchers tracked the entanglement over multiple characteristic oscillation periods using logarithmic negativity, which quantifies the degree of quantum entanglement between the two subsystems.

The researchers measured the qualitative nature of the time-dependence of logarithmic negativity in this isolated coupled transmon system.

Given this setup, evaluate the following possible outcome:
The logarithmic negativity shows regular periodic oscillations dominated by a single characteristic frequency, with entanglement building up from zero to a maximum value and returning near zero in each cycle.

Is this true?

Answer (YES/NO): NO